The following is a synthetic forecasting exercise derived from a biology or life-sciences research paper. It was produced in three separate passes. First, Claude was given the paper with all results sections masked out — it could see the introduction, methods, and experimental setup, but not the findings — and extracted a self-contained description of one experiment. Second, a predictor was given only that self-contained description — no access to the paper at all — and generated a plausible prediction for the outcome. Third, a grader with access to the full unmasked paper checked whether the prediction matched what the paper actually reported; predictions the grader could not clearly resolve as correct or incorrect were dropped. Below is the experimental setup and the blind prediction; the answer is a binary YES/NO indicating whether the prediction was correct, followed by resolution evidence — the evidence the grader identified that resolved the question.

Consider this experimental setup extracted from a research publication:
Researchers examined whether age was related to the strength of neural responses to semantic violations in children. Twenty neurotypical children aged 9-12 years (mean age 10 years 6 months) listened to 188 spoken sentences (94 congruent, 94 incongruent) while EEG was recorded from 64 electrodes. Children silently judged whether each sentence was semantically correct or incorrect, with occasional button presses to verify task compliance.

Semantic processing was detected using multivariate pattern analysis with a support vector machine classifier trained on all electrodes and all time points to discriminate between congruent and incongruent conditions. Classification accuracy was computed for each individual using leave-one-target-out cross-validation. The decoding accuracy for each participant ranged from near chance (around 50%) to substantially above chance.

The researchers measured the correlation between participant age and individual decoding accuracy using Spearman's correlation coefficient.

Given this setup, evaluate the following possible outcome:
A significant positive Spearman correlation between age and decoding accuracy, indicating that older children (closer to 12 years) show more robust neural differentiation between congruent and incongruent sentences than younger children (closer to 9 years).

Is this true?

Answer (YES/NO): NO